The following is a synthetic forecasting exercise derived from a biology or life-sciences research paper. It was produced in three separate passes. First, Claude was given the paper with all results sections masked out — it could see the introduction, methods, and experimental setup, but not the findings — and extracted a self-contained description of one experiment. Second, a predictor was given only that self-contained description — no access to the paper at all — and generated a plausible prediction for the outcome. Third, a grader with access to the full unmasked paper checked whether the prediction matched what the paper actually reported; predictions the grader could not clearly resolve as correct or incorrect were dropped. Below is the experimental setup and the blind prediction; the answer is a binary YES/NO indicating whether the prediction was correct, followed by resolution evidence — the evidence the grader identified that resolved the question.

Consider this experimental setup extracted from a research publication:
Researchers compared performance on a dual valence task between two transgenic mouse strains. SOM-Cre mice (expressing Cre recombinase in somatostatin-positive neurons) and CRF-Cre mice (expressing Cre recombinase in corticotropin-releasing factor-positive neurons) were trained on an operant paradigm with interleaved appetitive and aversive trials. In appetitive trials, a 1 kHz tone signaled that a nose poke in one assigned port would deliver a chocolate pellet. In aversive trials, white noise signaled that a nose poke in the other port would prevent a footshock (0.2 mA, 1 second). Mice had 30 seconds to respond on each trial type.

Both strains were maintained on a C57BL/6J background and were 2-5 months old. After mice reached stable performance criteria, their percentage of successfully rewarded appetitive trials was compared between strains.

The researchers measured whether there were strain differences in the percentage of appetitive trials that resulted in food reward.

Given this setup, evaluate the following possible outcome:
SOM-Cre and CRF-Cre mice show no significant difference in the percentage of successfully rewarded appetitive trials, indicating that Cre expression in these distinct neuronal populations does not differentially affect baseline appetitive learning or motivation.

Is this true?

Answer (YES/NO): NO